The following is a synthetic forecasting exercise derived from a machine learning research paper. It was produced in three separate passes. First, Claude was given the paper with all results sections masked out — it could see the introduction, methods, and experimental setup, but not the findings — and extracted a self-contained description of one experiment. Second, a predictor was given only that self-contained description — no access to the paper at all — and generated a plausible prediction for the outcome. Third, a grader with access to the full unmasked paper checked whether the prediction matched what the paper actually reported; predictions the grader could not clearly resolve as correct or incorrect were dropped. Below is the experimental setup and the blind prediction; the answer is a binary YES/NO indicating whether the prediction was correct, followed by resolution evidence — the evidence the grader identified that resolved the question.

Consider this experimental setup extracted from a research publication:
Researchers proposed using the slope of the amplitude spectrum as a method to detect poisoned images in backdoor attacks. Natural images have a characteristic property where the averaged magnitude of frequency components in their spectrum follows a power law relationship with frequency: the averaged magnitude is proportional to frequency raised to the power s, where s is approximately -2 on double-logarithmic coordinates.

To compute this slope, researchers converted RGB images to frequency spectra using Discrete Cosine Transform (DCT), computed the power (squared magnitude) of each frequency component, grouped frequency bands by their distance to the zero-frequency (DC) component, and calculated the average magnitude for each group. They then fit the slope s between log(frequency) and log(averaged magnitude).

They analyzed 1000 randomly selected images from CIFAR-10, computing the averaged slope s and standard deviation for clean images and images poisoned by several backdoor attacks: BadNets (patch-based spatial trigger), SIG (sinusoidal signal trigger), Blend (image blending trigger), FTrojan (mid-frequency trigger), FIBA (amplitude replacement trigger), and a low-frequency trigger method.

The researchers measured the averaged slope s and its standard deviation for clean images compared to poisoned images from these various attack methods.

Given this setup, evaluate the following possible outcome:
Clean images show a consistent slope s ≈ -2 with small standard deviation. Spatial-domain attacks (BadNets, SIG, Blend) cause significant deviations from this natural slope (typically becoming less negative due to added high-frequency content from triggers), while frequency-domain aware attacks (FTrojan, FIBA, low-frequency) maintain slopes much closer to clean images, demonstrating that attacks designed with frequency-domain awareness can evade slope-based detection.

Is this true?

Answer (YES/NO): NO